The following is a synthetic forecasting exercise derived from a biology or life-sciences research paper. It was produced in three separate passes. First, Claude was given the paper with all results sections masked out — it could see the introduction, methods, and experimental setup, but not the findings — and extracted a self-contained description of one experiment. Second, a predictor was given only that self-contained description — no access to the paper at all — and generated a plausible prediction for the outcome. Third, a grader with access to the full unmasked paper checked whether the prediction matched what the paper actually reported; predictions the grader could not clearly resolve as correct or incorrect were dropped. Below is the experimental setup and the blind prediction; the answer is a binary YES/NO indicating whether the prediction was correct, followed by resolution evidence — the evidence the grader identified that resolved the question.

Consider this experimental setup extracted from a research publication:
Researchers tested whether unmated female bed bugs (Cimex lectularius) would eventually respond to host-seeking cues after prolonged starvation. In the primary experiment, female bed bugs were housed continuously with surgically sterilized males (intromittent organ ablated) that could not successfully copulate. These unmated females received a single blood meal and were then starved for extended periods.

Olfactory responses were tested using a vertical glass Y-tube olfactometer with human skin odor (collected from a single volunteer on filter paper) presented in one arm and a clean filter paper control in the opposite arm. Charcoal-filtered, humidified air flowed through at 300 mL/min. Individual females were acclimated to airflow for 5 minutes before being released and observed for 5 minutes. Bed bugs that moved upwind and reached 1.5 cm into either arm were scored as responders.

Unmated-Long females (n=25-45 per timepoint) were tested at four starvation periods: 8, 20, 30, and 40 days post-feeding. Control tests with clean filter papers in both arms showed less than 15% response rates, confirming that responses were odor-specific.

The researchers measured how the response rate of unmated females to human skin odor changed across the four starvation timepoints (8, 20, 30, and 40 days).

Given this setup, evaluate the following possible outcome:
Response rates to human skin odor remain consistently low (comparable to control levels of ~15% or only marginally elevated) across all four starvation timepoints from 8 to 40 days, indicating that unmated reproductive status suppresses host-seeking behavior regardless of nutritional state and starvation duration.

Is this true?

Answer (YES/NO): NO